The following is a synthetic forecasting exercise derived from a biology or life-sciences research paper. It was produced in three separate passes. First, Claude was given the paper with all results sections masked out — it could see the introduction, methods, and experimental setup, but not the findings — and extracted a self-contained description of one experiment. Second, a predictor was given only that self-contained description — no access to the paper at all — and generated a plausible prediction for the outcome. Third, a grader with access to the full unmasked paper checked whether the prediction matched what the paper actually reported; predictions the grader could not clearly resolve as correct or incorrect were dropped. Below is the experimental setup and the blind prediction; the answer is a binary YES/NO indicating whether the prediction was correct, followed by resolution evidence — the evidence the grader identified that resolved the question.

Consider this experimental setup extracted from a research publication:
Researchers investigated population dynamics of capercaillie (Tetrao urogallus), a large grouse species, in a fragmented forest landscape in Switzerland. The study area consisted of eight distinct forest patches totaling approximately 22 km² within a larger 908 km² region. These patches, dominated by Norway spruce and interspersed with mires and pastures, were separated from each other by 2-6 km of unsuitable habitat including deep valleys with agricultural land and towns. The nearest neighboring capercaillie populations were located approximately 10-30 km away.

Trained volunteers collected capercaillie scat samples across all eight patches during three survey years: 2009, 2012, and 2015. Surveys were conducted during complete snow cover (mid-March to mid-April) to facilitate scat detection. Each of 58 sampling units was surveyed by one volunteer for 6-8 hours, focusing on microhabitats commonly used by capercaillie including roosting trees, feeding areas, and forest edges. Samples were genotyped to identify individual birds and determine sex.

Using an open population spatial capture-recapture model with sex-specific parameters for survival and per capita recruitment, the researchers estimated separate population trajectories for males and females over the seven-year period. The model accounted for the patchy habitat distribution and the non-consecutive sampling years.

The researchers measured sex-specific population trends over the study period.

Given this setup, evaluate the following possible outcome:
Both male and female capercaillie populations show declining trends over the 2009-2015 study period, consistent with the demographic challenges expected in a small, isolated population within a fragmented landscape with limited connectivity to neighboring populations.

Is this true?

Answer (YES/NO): NO